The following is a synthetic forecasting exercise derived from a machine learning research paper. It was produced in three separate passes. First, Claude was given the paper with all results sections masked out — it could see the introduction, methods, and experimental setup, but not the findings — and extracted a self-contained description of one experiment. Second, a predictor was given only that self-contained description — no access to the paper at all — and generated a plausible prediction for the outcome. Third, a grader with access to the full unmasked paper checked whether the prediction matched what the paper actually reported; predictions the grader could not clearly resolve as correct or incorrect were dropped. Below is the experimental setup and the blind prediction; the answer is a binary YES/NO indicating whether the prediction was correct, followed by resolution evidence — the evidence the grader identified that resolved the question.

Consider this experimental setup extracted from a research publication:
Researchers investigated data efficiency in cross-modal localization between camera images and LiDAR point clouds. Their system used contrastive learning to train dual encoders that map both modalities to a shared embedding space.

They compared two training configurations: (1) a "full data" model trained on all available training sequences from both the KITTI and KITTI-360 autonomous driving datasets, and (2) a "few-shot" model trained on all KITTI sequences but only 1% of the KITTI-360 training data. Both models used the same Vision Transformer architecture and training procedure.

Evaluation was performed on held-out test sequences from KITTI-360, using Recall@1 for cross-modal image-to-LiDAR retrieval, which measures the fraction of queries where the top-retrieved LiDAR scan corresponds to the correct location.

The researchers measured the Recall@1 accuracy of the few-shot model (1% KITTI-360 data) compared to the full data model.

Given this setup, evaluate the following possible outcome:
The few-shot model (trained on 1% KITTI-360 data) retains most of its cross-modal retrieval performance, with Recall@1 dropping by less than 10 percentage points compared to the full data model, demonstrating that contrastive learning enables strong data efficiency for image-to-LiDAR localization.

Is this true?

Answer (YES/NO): YES